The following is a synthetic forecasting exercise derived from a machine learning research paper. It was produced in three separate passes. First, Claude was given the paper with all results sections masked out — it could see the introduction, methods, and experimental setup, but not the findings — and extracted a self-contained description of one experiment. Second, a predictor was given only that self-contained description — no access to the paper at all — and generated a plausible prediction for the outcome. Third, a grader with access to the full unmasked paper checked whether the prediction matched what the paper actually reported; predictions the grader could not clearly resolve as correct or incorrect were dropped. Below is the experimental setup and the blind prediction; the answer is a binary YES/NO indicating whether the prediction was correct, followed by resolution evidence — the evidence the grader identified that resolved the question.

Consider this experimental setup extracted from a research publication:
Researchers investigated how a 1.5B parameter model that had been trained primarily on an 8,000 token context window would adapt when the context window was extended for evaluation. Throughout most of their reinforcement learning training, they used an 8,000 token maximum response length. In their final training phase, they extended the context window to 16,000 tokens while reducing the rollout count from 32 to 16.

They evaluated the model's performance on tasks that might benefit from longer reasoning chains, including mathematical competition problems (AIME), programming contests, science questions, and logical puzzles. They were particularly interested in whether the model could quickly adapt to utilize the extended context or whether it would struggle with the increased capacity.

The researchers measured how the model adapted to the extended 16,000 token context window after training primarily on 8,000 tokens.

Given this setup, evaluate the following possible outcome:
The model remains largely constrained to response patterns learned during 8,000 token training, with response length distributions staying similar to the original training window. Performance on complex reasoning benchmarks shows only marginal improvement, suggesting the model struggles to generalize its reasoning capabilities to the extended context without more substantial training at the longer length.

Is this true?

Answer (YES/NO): NO